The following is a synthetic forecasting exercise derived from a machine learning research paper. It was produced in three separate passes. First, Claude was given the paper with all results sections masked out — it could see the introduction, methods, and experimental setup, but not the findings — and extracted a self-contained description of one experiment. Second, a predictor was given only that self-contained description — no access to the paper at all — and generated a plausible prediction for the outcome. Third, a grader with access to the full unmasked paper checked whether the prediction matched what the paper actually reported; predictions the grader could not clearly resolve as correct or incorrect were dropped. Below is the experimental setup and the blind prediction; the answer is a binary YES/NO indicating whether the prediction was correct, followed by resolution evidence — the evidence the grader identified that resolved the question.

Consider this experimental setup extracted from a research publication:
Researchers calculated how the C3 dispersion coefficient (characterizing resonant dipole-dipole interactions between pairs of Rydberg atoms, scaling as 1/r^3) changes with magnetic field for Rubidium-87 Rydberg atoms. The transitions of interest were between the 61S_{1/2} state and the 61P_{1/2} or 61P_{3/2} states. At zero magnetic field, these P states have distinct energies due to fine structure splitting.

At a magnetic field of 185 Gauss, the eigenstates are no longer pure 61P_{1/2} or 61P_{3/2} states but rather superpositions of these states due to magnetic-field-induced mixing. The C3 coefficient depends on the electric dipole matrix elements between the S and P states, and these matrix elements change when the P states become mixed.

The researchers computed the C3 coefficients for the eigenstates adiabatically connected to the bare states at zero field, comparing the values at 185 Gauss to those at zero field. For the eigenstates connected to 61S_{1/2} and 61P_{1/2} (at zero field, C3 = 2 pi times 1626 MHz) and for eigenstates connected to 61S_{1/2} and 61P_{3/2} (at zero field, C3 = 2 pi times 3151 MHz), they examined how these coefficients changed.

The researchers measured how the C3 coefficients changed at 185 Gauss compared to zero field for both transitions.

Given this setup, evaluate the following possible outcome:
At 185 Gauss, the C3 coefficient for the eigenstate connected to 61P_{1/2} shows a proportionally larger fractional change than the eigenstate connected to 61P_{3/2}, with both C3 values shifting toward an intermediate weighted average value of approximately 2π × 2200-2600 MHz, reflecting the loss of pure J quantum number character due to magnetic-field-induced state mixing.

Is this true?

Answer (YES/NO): NO